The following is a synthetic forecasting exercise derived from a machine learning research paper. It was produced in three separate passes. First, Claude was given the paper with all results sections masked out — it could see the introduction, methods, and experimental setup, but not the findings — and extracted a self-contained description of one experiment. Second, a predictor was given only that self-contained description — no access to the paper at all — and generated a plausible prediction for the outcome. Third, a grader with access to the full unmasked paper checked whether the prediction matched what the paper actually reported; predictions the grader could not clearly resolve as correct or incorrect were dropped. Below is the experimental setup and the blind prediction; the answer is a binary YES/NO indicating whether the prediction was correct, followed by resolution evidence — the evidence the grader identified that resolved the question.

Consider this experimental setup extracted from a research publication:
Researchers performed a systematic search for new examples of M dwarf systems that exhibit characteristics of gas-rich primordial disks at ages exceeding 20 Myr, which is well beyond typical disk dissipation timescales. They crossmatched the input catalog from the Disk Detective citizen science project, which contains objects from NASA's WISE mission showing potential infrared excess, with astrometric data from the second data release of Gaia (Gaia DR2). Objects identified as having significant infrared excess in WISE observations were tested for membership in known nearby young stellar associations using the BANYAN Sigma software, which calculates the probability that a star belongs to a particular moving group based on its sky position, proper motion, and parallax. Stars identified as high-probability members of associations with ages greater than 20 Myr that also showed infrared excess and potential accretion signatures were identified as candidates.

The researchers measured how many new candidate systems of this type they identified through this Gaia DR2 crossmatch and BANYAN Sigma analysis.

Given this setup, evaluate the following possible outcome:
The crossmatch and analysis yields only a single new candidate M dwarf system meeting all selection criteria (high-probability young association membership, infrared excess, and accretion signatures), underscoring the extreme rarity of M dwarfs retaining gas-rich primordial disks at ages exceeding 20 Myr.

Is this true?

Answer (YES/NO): NO